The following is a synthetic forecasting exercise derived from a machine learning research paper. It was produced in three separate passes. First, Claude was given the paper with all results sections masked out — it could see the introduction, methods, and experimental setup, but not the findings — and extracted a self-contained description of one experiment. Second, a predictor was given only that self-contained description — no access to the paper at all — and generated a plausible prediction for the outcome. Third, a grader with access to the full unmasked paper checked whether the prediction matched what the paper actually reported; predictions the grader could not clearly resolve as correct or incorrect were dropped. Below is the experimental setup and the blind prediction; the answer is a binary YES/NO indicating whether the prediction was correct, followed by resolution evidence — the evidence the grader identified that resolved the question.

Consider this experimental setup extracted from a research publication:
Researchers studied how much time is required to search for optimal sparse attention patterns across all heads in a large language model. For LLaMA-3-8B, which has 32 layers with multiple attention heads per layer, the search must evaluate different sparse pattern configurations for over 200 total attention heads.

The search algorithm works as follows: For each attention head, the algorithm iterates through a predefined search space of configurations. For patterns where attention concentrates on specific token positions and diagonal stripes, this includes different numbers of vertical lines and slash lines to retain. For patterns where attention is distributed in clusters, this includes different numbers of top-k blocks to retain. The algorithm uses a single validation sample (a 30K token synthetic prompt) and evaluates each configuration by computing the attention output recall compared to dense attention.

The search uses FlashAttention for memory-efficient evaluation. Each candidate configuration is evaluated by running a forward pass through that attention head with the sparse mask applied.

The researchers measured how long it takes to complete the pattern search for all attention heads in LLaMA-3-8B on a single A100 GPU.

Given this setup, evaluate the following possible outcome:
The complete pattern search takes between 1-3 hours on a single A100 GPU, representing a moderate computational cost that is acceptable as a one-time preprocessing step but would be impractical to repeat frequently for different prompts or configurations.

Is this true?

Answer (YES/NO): NO